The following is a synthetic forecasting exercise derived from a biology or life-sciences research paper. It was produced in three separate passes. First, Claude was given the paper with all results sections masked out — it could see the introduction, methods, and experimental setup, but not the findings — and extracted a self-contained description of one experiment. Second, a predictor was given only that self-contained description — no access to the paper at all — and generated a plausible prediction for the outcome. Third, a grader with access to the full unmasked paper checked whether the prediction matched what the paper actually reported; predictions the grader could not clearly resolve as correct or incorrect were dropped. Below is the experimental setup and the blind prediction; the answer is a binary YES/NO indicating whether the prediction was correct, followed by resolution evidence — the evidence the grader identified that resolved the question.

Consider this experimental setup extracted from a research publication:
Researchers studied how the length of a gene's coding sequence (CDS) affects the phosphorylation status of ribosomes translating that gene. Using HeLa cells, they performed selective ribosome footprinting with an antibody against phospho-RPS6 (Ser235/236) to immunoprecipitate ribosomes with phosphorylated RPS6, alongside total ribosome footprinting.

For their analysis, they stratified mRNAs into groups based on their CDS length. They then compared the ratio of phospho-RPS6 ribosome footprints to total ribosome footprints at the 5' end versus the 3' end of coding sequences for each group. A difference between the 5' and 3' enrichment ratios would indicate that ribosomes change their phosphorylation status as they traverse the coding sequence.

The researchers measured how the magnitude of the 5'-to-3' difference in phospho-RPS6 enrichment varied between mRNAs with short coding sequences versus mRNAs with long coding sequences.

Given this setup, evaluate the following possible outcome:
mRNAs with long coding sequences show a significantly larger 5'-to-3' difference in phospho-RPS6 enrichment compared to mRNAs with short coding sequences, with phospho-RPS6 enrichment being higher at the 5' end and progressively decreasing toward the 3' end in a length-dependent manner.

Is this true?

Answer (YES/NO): YES